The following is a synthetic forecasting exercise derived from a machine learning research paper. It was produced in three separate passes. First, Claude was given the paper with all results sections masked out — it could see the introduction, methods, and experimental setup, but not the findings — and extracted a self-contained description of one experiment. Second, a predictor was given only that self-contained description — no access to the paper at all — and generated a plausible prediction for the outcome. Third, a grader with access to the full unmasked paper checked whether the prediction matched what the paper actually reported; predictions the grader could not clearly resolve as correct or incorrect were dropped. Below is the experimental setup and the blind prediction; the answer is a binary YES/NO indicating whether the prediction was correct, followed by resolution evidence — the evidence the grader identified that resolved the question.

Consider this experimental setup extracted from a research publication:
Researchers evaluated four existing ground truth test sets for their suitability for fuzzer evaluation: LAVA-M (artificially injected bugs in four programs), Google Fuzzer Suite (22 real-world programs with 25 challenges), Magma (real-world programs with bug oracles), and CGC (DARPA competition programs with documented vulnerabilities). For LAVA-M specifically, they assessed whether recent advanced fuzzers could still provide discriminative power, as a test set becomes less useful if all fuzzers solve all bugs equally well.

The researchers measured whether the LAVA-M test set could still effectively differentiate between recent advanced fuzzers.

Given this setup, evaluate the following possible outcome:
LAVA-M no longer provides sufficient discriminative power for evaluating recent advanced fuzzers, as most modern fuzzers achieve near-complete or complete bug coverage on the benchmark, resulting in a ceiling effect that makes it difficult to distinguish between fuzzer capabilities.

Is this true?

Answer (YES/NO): YES